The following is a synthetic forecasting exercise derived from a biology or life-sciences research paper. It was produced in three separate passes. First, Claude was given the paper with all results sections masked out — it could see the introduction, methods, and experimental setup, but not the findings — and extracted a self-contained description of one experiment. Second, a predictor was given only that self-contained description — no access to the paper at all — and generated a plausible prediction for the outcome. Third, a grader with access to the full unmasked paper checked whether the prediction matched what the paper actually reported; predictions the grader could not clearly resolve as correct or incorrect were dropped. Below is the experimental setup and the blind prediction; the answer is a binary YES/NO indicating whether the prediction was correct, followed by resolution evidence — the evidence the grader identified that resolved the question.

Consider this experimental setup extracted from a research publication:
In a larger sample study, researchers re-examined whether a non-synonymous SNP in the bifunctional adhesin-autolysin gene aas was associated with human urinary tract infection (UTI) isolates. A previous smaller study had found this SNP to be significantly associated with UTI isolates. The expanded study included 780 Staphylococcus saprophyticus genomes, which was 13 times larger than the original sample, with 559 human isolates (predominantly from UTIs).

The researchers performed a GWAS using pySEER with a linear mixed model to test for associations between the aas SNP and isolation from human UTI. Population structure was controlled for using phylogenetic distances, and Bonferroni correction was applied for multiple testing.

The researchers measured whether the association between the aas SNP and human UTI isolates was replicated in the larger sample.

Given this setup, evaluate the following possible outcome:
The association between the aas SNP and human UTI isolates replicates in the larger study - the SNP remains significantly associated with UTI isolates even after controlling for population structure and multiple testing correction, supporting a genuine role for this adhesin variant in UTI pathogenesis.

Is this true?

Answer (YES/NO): NO